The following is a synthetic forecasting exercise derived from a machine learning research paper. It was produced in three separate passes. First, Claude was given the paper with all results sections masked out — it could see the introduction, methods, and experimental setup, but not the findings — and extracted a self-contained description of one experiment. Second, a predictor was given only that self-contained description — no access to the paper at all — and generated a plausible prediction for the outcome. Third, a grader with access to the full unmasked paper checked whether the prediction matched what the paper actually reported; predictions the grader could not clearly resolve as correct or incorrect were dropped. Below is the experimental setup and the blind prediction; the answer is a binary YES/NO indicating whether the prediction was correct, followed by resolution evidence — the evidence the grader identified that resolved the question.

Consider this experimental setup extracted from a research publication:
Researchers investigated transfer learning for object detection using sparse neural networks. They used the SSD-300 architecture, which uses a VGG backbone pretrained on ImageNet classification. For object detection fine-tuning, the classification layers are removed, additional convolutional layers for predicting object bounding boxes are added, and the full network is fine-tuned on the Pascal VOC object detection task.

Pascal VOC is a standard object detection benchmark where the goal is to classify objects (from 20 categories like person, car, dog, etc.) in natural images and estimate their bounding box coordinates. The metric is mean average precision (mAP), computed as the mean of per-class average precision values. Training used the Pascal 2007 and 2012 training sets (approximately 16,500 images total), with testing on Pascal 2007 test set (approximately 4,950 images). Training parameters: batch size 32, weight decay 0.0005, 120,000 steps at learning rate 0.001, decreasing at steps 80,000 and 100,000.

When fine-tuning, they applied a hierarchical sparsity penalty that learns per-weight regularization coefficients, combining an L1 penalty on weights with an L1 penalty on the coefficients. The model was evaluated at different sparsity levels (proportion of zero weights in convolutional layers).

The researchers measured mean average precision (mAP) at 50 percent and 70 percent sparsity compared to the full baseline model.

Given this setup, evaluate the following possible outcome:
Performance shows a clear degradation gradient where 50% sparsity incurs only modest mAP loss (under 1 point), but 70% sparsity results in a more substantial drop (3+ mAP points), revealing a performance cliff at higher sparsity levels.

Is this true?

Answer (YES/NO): NO